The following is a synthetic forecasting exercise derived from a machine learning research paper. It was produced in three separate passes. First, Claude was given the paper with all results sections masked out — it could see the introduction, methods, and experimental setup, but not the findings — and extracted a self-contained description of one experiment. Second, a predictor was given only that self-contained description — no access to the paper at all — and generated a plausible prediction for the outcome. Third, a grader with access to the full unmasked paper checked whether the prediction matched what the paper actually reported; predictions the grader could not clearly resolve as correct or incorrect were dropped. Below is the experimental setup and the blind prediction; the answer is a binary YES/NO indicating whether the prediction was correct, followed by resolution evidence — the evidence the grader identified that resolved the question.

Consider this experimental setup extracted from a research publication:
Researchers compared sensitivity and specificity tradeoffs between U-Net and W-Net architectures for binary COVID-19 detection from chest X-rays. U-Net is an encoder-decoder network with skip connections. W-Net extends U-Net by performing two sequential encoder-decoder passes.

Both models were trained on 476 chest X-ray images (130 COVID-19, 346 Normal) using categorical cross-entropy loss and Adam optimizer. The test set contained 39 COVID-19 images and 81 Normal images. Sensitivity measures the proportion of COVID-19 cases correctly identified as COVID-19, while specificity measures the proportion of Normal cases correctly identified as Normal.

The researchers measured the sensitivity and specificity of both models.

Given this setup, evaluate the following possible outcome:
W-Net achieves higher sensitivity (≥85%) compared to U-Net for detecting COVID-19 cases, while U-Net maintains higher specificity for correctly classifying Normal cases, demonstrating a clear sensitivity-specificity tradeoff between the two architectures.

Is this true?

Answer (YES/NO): YES